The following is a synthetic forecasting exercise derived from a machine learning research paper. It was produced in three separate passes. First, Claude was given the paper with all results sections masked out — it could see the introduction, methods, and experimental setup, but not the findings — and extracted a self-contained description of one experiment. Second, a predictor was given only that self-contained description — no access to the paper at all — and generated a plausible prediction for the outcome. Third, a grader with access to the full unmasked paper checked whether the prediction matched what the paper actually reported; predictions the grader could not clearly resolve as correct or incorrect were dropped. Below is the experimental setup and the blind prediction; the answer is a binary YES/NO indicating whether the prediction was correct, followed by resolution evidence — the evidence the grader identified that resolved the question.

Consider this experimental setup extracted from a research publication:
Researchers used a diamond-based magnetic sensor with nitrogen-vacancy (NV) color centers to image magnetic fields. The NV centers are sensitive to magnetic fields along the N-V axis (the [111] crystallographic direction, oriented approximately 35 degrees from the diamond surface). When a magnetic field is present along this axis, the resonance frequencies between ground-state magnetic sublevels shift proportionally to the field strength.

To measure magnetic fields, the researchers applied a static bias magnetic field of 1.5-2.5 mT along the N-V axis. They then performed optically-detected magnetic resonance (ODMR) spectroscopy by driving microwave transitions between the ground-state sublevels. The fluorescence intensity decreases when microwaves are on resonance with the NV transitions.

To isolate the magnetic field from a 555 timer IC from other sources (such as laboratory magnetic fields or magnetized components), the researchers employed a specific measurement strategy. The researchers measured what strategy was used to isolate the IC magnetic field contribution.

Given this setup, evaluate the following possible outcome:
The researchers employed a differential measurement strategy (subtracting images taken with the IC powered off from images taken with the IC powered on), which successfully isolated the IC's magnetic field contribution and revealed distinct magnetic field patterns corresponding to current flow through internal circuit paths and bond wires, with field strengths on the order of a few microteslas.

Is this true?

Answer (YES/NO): NO